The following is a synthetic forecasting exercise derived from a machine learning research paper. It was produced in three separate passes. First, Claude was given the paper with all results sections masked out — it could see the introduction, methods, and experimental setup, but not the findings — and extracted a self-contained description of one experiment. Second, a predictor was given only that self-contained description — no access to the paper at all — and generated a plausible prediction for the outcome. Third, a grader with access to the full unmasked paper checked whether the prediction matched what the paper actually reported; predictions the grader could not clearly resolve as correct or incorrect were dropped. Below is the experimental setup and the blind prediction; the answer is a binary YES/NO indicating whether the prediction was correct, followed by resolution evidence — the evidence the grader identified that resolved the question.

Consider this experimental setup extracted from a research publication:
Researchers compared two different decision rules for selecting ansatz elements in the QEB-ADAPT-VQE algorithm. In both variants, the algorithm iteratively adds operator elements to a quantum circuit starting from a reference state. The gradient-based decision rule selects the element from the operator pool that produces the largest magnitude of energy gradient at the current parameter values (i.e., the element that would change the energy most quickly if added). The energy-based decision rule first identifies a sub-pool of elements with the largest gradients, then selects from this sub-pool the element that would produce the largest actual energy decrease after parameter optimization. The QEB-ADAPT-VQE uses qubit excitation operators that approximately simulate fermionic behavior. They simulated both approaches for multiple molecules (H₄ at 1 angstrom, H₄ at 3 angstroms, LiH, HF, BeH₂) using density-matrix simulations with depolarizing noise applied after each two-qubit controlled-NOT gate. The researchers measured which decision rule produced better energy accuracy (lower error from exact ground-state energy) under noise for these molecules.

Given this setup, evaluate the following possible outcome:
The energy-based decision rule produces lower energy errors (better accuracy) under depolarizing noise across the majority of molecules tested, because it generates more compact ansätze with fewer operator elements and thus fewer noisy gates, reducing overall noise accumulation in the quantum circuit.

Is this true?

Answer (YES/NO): NO